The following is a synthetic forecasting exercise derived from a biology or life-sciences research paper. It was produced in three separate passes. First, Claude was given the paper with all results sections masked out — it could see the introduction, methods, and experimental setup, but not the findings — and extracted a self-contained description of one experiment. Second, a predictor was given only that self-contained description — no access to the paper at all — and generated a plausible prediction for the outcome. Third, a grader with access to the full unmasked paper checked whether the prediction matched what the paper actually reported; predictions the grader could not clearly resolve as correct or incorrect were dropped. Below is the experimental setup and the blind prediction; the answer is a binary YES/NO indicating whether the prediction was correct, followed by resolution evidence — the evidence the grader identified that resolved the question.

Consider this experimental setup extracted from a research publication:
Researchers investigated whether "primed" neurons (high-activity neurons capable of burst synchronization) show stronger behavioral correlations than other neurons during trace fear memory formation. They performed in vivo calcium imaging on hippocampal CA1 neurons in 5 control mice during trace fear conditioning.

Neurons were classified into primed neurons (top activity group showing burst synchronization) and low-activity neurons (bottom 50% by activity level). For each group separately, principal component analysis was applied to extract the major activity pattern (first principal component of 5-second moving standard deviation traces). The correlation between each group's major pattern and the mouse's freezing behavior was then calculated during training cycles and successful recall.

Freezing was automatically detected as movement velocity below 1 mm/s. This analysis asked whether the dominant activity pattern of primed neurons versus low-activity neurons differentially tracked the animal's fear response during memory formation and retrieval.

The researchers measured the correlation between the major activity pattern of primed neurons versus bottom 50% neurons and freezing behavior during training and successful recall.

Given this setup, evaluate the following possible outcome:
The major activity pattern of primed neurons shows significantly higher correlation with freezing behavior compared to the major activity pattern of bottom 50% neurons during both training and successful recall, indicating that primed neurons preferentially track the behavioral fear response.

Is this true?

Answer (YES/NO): YES